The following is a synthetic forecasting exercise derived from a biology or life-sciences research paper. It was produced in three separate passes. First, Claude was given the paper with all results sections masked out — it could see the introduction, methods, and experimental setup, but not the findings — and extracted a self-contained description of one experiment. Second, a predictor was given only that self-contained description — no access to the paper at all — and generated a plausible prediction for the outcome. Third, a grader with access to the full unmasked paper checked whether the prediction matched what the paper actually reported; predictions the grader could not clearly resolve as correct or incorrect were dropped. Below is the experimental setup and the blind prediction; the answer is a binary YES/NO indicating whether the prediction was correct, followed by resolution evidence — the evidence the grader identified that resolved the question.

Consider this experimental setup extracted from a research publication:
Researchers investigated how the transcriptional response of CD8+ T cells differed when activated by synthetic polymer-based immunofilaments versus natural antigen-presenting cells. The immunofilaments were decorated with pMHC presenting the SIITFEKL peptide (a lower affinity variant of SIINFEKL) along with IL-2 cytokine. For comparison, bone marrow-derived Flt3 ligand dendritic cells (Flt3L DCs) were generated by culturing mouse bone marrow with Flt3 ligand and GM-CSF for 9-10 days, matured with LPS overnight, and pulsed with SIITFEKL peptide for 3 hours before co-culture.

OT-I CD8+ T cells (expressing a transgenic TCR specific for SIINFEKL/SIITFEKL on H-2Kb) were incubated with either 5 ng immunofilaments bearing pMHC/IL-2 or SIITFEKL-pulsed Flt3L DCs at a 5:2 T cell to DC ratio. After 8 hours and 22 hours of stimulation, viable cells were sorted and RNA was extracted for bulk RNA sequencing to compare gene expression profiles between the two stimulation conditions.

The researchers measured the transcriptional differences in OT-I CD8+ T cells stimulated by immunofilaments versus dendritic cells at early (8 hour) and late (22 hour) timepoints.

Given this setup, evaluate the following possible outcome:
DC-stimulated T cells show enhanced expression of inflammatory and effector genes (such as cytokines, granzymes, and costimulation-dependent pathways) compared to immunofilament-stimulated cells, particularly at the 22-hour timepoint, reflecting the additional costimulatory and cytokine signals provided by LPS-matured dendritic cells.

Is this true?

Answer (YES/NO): NO